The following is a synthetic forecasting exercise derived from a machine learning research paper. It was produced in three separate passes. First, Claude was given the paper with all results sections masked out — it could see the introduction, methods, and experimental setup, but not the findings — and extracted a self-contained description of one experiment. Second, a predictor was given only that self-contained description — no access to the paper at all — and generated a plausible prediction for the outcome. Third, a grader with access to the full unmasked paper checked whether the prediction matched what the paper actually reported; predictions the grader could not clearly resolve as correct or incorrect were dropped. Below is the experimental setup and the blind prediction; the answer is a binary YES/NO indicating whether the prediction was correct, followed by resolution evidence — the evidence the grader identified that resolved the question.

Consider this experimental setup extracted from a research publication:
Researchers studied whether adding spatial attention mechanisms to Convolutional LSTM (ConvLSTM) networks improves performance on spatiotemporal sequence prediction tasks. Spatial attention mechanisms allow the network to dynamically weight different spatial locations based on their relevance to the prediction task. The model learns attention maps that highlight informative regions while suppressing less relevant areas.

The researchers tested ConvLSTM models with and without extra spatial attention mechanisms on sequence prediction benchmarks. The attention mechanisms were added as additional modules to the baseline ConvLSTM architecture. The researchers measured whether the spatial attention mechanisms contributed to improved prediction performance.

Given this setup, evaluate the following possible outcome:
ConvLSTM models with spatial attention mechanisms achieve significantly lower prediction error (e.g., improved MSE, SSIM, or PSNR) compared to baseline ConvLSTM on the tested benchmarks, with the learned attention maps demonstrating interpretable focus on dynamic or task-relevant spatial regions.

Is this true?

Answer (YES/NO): NO